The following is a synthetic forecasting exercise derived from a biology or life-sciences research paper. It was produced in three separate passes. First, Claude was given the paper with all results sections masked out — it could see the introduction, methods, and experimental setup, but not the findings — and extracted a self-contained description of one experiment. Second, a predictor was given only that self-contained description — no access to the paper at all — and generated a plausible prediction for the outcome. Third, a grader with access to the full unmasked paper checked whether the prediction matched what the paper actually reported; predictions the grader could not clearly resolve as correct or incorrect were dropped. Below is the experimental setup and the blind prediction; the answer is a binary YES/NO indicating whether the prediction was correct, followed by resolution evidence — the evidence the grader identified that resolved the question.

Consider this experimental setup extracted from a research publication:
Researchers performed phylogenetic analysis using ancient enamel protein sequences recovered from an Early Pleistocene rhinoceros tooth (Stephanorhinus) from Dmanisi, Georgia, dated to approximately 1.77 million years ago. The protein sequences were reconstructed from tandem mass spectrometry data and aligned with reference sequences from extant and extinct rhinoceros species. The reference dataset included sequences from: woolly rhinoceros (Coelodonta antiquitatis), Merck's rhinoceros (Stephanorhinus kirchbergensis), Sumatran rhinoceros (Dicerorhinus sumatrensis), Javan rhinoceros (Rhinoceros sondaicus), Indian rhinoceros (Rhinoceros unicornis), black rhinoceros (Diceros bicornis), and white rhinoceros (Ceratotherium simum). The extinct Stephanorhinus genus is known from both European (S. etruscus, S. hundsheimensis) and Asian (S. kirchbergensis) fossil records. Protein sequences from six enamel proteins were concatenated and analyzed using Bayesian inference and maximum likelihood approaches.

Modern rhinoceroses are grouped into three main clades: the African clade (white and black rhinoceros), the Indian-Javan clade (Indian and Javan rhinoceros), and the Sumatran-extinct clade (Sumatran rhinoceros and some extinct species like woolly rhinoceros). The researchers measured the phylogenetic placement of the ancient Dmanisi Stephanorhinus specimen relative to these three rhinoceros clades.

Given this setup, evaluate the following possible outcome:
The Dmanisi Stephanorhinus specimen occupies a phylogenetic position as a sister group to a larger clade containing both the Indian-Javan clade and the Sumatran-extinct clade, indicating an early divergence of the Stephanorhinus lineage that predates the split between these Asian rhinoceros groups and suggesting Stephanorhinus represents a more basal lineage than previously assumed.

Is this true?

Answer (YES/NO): NO